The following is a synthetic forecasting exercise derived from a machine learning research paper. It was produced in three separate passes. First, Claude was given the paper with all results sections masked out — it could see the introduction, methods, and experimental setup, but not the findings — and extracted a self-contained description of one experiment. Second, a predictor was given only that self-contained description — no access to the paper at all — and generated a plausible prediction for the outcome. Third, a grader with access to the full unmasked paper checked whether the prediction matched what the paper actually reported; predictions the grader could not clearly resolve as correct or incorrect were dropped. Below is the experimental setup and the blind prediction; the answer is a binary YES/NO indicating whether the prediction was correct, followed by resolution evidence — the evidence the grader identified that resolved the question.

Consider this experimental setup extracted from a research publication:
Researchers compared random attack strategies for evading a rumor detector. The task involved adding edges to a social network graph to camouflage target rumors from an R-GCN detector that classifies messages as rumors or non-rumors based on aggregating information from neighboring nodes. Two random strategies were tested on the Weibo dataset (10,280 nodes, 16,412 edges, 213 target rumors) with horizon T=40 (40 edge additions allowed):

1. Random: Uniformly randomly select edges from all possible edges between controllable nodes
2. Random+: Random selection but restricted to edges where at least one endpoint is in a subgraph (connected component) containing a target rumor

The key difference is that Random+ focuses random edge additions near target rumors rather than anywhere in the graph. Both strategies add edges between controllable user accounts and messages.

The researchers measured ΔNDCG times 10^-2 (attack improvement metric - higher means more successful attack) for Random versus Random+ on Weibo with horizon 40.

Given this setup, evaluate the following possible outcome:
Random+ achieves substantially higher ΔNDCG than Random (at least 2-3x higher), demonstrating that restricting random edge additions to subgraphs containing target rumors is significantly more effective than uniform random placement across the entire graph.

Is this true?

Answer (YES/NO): NO